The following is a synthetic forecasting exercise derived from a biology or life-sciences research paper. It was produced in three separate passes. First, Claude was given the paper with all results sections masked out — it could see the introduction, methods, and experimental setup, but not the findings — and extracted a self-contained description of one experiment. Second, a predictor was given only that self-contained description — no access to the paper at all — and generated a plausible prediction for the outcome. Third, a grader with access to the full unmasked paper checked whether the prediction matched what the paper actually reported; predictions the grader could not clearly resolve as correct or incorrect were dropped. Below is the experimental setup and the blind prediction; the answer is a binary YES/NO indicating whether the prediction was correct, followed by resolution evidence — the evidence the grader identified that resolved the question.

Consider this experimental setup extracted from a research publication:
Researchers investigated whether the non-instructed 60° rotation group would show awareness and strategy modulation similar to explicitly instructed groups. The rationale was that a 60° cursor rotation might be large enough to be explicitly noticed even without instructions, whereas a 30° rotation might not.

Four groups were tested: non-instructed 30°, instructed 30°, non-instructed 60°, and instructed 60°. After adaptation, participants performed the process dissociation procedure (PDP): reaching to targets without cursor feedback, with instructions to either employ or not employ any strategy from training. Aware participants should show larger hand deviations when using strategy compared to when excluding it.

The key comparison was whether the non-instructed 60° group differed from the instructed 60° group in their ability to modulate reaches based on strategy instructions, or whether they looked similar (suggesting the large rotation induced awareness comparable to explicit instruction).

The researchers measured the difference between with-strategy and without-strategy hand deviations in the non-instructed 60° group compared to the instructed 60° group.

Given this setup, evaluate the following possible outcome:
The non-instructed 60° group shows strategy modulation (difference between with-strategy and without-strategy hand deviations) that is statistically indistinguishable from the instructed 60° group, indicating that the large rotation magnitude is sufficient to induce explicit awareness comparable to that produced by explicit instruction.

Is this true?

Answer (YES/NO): YES